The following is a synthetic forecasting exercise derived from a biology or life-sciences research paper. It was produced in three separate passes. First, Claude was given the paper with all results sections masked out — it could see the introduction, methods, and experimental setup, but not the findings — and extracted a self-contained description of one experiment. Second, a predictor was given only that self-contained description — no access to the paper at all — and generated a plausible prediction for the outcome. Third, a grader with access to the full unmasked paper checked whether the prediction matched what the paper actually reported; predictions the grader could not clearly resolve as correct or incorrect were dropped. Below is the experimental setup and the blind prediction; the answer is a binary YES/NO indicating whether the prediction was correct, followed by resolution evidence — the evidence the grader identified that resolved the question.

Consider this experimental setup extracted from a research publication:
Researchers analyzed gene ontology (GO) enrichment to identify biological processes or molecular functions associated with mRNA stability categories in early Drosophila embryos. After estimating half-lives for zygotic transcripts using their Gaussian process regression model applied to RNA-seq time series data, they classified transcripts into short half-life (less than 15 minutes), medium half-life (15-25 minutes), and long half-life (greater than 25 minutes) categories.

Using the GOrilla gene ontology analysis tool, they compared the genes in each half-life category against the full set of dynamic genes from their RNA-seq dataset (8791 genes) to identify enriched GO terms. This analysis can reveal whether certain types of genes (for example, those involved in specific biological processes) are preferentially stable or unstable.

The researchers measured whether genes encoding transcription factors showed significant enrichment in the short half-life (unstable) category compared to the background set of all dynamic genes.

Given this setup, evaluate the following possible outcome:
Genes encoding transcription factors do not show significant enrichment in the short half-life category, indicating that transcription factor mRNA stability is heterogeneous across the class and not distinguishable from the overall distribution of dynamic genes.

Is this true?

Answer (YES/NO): NO